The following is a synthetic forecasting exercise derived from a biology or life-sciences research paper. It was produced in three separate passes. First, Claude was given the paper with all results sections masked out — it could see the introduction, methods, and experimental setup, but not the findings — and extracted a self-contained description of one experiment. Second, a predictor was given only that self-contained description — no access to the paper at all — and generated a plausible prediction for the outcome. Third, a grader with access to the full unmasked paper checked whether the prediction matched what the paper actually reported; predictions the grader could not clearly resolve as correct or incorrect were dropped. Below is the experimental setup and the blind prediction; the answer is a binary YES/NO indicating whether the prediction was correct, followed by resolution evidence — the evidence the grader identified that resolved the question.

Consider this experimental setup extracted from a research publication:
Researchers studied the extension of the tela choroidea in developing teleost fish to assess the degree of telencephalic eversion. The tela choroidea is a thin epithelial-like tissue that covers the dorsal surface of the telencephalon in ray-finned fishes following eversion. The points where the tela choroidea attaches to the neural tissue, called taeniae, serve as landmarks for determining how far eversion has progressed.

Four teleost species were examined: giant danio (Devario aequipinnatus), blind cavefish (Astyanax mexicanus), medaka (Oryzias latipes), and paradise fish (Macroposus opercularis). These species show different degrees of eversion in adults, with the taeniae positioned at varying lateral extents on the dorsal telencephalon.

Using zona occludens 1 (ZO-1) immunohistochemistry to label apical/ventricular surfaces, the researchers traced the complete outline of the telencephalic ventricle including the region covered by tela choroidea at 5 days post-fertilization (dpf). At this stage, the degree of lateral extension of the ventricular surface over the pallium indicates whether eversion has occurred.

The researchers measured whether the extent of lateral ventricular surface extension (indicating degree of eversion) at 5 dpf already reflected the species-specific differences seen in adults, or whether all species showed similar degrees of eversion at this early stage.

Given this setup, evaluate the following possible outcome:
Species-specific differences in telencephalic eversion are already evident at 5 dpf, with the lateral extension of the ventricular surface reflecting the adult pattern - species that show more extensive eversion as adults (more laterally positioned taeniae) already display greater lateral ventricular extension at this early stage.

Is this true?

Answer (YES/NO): NO